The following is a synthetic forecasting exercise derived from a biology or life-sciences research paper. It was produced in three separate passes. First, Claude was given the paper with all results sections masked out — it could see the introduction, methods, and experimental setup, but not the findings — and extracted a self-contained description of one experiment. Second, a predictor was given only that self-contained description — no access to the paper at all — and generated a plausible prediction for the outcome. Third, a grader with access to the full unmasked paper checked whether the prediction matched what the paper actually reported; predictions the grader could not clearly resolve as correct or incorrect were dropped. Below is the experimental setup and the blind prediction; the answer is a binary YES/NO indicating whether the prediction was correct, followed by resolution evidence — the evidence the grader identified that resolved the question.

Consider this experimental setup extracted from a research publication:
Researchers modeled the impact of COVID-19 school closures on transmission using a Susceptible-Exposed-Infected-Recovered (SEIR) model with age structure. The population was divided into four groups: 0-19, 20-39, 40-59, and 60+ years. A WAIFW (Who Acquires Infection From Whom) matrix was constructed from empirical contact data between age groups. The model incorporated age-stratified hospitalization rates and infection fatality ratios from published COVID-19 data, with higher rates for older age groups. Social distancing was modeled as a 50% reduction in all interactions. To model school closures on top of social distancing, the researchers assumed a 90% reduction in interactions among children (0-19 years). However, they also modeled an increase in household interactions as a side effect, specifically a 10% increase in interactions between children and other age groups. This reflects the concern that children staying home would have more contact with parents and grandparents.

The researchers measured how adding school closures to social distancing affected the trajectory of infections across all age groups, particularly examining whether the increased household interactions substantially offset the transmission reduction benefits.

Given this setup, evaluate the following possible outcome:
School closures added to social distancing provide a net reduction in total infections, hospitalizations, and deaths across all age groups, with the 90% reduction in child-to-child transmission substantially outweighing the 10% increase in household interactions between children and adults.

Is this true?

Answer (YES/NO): YES